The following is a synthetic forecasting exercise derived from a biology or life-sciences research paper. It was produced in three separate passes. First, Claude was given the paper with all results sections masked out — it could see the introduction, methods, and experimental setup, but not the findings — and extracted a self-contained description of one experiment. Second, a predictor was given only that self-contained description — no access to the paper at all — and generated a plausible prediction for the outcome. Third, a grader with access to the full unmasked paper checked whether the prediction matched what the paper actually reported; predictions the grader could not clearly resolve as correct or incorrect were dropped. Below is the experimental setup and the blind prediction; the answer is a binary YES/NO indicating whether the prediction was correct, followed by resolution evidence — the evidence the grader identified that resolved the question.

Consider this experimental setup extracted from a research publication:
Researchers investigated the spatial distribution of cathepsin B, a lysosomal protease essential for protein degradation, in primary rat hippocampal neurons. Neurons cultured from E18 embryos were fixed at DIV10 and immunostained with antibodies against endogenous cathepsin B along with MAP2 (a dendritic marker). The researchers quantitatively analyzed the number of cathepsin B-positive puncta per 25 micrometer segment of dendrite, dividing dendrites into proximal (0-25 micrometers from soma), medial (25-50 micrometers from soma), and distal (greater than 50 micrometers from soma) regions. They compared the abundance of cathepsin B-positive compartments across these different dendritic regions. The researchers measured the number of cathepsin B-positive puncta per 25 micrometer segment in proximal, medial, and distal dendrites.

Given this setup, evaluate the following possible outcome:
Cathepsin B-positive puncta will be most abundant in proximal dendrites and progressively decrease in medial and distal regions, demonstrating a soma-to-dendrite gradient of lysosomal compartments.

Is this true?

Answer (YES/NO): YES